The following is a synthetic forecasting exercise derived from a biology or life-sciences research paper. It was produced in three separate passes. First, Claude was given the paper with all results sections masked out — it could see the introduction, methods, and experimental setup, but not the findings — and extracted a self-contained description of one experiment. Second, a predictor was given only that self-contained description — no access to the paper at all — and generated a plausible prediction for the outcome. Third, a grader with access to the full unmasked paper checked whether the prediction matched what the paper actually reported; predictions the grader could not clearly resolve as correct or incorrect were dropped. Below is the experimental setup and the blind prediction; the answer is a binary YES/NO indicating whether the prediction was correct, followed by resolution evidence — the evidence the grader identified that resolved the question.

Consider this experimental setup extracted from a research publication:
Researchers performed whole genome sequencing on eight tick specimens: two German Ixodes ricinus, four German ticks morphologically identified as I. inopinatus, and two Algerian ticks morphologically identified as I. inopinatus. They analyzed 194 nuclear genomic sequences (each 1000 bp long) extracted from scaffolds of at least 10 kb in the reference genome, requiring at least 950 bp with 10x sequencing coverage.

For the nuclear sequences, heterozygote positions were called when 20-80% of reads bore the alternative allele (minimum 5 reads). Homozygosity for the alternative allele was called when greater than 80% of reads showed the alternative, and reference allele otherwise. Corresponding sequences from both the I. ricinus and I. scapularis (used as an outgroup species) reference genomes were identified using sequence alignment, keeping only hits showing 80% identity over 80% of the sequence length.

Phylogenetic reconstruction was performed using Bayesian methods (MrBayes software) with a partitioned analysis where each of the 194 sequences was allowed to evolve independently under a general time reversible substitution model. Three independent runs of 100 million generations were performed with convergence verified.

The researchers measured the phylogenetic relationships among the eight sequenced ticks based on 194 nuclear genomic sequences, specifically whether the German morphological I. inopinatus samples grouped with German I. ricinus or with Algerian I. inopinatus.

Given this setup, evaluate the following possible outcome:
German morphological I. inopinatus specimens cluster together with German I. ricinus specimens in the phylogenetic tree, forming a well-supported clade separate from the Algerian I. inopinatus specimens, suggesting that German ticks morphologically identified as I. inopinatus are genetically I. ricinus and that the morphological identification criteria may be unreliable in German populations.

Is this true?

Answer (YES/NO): YES